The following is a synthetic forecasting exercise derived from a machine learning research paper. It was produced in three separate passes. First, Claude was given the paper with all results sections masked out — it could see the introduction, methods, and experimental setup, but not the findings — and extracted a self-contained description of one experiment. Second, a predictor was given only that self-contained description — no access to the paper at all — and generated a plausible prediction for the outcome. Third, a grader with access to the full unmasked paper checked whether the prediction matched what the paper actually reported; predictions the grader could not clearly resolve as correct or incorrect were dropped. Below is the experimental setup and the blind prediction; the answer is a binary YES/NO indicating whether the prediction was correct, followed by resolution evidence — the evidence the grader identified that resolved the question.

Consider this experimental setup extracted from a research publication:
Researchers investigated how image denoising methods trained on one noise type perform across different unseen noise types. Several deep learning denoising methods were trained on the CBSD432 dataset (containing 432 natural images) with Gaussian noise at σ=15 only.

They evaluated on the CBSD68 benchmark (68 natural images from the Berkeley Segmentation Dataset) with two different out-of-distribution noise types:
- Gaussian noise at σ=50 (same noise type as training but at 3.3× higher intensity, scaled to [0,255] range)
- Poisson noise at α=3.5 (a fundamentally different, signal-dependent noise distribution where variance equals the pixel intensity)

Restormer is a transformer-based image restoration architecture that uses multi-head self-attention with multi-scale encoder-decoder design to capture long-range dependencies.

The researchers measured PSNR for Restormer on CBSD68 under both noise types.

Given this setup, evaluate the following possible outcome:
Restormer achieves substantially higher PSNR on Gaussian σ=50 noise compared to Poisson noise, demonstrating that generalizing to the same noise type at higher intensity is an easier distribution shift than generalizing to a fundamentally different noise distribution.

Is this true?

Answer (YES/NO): NO